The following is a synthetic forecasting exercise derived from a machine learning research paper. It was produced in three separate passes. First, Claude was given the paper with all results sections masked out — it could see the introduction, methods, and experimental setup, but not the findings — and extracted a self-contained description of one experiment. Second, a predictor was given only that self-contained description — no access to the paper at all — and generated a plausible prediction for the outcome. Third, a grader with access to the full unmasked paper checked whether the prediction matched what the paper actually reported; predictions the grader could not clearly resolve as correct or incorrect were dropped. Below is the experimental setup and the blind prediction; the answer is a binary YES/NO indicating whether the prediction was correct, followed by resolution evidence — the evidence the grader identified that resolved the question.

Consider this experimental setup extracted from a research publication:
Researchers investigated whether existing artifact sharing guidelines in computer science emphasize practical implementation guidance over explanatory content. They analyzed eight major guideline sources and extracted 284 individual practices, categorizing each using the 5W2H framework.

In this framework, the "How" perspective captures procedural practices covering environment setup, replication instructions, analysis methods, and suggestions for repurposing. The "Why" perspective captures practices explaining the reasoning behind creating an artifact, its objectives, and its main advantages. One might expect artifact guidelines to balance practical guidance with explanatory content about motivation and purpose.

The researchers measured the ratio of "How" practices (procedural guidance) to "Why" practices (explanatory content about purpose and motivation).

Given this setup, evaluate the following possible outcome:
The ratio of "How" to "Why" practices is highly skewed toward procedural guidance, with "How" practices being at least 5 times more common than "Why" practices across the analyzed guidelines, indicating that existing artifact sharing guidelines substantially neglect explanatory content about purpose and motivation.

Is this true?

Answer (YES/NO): YES